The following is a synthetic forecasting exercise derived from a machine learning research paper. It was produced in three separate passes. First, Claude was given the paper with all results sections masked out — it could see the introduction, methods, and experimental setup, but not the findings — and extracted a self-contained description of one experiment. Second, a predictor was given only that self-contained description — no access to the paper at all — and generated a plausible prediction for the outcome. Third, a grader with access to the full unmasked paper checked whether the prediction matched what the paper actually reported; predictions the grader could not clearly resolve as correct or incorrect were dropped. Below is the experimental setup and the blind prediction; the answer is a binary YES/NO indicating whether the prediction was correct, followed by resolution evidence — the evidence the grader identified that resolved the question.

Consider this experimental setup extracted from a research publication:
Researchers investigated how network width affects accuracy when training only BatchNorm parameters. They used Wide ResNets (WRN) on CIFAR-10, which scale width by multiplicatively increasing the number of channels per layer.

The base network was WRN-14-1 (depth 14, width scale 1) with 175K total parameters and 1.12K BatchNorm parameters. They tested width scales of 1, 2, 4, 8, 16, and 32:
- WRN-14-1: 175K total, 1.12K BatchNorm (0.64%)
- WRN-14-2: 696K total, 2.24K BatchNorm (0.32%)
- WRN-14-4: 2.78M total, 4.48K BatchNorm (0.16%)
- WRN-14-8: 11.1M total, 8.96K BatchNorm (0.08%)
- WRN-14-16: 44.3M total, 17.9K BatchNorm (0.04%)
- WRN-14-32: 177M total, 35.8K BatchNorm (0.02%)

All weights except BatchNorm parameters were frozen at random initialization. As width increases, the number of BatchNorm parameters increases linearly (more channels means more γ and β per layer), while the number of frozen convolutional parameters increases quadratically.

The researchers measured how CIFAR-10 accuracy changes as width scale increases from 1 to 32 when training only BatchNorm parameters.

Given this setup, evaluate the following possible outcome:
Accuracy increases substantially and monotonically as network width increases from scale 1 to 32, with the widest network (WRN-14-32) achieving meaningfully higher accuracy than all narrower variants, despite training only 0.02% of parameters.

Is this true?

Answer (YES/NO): YES